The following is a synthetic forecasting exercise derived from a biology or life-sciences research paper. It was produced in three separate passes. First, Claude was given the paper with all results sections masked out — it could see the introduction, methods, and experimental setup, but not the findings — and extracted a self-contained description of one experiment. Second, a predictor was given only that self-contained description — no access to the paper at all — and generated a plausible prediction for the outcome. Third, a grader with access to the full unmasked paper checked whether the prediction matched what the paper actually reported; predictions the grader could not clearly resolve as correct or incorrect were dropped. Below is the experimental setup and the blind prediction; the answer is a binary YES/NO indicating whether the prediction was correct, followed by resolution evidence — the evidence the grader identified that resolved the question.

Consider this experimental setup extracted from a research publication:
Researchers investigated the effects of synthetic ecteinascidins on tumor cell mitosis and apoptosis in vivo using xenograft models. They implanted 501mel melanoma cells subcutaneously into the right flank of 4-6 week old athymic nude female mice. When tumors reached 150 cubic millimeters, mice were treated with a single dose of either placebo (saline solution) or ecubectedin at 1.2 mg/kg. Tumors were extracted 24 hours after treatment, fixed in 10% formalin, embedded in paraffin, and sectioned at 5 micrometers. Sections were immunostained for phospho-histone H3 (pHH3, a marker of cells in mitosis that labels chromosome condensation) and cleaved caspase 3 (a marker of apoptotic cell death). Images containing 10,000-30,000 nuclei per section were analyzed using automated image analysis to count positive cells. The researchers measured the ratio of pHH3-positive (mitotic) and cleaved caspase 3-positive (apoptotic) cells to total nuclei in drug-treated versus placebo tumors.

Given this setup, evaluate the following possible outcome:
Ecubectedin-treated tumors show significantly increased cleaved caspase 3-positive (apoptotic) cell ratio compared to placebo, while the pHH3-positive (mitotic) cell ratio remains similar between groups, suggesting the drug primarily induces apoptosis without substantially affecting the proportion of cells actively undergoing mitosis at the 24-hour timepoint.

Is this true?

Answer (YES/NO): NO